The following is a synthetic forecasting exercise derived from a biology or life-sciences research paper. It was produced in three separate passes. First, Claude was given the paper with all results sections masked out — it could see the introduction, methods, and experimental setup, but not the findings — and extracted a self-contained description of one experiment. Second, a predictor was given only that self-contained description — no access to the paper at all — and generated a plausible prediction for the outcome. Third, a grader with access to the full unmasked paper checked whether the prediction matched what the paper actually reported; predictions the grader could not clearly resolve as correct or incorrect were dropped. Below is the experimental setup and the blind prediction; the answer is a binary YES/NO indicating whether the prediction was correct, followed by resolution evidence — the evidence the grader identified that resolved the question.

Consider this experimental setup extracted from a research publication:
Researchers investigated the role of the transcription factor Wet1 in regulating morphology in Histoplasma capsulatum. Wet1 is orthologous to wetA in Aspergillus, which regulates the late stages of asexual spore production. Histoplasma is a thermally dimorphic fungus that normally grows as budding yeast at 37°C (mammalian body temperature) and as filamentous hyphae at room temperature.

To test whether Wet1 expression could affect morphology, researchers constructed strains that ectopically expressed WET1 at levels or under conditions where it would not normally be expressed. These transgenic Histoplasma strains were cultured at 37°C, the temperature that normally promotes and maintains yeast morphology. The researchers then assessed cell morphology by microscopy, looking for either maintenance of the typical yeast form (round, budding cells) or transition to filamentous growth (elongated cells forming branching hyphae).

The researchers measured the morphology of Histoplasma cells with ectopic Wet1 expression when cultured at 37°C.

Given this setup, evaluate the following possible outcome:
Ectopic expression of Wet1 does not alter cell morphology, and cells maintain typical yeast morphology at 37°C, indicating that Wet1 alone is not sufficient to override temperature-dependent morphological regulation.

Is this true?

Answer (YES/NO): NO